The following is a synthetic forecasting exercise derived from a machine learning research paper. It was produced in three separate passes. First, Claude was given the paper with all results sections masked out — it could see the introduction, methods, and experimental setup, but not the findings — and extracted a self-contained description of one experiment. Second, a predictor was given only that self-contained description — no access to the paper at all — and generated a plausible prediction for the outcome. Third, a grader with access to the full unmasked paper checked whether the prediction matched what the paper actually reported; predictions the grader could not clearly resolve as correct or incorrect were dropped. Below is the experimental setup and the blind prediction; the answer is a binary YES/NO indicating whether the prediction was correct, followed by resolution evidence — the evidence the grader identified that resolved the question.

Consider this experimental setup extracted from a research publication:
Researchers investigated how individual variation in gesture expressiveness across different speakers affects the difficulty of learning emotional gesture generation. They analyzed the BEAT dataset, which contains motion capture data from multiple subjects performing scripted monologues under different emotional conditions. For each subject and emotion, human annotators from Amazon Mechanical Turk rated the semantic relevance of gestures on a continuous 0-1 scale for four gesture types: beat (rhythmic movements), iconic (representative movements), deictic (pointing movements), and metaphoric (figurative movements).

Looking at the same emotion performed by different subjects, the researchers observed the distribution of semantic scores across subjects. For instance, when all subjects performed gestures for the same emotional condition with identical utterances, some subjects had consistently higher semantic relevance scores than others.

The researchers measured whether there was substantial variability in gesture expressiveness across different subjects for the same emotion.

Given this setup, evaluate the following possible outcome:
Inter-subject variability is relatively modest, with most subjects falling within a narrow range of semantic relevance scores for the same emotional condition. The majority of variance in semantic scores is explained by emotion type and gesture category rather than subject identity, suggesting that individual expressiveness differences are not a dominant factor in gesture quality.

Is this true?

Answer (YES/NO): NO